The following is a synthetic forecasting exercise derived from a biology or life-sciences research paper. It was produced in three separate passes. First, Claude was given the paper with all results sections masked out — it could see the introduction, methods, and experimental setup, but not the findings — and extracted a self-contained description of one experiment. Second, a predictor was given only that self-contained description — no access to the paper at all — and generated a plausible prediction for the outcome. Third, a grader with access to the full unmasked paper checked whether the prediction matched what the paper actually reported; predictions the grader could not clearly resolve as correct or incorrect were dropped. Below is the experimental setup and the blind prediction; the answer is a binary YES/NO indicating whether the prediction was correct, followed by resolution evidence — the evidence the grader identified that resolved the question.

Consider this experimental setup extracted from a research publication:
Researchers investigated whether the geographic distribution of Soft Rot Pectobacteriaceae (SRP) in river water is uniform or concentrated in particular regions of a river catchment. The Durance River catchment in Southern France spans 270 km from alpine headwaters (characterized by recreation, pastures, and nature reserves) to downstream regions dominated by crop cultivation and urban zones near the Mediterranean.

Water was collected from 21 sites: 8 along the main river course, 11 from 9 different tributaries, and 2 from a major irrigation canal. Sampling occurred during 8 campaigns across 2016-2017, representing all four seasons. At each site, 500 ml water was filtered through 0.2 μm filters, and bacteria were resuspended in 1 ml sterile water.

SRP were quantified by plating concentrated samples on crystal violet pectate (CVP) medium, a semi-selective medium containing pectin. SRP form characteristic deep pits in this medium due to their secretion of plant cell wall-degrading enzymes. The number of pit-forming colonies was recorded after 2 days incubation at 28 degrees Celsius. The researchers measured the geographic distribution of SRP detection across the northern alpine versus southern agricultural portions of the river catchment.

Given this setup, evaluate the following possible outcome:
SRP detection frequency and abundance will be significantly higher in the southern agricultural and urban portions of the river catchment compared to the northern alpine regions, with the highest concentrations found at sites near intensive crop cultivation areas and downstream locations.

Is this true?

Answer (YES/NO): YES